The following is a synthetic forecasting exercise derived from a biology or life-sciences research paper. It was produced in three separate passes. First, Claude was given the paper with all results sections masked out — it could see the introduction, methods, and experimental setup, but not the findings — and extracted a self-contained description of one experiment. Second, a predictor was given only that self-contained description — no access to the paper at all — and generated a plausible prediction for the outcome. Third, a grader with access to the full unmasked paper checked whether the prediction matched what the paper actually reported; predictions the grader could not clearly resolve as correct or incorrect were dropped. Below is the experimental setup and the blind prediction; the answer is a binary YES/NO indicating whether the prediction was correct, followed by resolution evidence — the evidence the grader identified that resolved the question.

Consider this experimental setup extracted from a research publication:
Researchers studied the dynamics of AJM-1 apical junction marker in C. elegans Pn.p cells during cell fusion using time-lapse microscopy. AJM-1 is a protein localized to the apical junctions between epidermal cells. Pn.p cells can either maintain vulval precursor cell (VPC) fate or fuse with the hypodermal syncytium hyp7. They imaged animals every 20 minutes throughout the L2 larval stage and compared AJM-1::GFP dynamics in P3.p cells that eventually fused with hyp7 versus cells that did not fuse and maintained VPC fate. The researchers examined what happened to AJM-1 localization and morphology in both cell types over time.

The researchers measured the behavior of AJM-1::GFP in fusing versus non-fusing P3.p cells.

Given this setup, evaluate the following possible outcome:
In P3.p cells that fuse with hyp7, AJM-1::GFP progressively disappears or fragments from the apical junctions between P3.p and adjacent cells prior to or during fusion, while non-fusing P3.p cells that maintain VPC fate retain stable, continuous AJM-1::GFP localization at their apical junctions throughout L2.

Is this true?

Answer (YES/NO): NO